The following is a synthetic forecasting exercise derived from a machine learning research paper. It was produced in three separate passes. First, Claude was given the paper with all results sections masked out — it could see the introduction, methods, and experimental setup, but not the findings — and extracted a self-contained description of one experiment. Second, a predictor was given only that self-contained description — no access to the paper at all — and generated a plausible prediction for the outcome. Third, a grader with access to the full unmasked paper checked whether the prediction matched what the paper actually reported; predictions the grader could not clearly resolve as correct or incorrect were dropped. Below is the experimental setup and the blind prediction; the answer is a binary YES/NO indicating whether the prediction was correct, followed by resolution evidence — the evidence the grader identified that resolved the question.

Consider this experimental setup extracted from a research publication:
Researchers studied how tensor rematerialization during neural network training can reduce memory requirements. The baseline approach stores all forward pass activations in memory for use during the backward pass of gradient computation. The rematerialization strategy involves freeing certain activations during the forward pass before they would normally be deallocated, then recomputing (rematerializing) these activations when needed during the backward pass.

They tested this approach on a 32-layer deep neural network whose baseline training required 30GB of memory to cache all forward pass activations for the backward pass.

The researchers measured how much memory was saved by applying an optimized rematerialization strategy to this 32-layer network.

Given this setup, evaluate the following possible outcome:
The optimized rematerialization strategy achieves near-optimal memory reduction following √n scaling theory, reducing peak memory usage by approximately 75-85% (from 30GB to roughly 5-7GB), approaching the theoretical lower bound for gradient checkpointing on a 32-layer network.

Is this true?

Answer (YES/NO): NO